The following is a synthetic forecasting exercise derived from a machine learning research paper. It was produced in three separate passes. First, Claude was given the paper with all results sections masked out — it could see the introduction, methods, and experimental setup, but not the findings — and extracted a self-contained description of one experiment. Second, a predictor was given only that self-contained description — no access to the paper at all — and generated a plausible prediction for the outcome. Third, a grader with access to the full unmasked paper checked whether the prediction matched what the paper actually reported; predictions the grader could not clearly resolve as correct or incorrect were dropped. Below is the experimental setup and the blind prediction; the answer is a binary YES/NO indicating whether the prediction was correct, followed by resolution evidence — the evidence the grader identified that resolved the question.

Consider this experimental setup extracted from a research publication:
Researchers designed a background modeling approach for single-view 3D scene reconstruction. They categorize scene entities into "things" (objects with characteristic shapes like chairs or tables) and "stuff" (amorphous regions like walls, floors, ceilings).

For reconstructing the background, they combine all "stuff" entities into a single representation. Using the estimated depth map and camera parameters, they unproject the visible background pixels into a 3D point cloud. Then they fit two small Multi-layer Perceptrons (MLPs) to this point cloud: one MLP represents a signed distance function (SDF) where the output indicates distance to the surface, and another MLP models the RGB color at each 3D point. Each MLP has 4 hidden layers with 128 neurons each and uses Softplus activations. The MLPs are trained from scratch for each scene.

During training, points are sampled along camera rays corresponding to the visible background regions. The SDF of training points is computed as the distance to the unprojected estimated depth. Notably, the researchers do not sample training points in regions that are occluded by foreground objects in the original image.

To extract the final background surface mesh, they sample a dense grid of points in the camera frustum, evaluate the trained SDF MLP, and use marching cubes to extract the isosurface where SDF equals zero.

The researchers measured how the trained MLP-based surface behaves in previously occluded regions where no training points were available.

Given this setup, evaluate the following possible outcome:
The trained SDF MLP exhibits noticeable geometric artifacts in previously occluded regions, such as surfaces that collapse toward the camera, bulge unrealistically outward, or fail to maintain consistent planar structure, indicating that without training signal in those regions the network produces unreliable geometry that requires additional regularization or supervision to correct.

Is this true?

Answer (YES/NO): NO